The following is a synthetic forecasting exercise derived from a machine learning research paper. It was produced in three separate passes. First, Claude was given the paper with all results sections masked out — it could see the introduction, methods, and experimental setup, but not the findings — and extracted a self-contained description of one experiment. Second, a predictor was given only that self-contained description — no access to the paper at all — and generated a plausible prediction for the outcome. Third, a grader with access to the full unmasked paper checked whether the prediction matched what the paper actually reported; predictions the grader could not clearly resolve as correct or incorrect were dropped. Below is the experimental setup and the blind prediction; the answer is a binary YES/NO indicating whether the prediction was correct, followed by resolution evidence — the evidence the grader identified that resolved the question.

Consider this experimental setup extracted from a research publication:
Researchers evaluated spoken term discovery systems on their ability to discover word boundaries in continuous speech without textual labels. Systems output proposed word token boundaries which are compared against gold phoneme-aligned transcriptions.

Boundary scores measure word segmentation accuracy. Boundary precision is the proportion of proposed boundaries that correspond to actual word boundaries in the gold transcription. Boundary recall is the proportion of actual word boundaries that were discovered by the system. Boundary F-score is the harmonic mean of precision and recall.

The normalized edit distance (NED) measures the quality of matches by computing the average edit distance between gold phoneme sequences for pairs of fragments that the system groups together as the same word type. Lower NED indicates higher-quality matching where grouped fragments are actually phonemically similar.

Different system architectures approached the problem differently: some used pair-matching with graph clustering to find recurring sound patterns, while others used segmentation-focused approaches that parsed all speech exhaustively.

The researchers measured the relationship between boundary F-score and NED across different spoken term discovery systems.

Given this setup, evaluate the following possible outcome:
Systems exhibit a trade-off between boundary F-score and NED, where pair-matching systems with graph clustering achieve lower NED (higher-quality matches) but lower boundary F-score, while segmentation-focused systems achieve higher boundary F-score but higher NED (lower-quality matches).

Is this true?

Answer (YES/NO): YES